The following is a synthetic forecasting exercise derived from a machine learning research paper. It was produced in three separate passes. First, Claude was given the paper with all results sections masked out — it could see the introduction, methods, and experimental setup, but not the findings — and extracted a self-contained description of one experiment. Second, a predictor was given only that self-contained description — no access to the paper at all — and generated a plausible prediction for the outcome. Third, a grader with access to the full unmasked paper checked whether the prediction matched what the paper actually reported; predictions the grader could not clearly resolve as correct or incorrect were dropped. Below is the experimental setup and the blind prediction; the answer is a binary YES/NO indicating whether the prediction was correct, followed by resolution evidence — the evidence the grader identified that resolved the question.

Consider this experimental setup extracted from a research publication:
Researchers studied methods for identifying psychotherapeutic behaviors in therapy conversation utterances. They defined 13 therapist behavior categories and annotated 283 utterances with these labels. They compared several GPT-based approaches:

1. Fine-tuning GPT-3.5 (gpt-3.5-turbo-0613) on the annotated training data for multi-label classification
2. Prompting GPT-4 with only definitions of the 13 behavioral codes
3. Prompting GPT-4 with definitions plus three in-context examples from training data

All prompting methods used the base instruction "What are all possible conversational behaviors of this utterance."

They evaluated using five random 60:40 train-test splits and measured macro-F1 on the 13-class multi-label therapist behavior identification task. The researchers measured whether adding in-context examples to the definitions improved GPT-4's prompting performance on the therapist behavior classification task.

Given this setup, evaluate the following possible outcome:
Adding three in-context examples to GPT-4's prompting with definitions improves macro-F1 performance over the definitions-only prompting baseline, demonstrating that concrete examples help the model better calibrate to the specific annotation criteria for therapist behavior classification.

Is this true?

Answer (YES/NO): YES